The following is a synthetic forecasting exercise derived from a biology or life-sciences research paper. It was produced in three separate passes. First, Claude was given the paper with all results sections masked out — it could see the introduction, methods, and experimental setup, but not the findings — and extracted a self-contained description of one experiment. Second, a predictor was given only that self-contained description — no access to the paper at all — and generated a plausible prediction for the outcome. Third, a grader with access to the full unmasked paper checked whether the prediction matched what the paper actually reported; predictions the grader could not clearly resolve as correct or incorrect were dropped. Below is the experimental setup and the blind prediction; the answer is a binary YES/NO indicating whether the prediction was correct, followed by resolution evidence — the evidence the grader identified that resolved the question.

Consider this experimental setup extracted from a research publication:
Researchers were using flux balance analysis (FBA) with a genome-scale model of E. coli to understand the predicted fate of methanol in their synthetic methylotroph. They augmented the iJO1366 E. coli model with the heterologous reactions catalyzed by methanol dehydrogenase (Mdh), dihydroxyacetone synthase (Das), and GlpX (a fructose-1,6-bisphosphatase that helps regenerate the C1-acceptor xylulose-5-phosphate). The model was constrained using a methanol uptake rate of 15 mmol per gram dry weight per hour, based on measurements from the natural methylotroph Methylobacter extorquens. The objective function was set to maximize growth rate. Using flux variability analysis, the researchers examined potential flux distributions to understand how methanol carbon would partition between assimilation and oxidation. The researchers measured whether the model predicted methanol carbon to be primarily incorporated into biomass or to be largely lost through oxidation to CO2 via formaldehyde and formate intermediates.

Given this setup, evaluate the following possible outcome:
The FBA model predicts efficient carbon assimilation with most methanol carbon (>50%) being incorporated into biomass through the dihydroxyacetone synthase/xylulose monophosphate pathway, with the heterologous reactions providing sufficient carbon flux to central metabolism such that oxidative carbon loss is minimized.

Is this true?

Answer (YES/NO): NO